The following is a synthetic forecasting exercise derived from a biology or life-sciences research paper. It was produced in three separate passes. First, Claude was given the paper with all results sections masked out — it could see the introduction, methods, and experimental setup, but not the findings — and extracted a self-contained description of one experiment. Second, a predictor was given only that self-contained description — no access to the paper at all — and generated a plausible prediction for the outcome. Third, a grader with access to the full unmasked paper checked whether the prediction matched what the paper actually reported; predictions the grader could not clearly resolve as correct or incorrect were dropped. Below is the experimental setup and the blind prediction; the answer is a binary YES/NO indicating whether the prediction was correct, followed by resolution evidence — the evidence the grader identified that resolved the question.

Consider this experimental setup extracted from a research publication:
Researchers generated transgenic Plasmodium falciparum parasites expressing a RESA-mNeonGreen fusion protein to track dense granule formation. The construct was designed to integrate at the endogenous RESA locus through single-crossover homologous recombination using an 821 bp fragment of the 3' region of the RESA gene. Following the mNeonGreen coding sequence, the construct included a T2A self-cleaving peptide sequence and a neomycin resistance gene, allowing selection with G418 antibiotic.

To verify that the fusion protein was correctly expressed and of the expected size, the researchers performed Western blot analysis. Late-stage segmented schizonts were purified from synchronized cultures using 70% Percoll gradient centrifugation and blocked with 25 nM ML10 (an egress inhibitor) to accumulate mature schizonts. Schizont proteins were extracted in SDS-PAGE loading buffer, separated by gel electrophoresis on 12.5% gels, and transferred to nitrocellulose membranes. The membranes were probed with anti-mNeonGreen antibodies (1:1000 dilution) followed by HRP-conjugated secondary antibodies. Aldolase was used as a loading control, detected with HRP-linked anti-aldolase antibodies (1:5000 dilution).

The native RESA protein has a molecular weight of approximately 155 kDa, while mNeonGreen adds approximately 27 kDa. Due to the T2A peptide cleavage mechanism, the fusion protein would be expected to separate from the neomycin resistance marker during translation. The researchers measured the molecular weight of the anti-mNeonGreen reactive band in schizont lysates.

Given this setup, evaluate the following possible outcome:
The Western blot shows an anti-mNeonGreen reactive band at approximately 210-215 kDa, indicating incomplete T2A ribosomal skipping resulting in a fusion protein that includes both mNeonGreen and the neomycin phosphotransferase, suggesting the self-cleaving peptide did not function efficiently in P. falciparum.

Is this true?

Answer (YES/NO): NO